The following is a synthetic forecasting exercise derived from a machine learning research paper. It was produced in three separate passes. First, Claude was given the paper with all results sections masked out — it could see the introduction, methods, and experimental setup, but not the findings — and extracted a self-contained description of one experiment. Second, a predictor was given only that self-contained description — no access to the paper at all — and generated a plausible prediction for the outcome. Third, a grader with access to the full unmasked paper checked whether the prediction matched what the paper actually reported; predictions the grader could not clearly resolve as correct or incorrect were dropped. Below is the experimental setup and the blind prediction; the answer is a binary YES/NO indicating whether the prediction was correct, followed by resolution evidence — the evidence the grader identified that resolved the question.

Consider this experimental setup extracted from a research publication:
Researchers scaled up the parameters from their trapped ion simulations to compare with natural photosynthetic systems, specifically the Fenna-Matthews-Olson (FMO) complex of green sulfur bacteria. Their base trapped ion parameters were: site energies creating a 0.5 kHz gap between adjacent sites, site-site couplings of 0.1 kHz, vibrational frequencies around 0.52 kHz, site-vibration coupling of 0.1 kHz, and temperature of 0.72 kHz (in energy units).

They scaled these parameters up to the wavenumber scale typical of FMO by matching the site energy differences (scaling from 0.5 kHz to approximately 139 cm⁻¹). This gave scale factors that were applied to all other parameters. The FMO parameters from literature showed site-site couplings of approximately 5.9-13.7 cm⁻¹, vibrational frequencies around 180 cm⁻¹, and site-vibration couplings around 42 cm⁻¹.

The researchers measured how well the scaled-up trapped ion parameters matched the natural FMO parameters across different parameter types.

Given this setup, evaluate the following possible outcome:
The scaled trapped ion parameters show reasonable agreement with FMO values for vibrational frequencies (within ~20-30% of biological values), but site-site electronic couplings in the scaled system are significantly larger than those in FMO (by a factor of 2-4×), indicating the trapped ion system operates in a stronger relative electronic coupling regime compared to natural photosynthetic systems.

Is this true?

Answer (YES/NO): YES